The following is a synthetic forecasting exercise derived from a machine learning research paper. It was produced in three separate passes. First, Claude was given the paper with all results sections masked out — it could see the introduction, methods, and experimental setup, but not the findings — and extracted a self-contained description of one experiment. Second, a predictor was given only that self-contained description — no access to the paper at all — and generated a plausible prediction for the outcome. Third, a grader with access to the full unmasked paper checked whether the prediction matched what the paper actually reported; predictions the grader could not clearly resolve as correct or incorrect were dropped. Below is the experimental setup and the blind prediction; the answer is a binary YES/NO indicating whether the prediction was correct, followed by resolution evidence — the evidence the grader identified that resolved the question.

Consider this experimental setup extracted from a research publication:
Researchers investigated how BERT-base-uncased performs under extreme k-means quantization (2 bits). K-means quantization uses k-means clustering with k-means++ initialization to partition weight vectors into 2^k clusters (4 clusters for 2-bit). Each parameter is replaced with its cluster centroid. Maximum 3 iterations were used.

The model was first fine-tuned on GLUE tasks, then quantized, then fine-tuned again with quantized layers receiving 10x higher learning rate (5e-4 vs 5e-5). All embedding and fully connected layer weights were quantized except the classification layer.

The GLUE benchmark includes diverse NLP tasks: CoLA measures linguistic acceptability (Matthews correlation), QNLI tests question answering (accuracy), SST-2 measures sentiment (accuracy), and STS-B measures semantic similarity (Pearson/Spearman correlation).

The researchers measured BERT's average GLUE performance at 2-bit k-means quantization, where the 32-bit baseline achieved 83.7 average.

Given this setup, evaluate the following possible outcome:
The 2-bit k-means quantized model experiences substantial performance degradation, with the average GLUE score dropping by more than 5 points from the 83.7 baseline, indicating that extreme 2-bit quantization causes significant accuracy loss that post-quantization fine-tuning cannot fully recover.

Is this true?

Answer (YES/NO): NO